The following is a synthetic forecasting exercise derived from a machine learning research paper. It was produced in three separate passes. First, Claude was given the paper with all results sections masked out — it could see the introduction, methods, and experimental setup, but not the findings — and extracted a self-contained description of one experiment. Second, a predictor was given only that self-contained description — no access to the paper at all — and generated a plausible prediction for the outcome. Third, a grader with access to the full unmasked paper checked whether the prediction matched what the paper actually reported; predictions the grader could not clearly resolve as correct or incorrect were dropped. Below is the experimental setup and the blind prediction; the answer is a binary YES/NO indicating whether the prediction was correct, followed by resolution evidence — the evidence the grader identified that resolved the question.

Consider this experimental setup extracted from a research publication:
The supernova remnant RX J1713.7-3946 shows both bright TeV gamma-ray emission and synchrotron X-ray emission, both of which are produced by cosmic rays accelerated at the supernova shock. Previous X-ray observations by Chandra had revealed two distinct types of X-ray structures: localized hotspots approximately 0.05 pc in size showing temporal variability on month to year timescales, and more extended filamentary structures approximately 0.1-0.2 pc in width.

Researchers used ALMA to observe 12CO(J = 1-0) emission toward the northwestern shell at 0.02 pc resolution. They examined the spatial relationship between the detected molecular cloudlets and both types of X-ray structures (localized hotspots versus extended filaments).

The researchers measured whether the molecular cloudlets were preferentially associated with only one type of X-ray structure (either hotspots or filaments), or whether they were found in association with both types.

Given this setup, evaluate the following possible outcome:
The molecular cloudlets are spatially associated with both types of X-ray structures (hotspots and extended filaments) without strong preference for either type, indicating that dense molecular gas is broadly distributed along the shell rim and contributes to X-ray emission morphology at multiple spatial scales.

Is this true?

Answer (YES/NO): NO